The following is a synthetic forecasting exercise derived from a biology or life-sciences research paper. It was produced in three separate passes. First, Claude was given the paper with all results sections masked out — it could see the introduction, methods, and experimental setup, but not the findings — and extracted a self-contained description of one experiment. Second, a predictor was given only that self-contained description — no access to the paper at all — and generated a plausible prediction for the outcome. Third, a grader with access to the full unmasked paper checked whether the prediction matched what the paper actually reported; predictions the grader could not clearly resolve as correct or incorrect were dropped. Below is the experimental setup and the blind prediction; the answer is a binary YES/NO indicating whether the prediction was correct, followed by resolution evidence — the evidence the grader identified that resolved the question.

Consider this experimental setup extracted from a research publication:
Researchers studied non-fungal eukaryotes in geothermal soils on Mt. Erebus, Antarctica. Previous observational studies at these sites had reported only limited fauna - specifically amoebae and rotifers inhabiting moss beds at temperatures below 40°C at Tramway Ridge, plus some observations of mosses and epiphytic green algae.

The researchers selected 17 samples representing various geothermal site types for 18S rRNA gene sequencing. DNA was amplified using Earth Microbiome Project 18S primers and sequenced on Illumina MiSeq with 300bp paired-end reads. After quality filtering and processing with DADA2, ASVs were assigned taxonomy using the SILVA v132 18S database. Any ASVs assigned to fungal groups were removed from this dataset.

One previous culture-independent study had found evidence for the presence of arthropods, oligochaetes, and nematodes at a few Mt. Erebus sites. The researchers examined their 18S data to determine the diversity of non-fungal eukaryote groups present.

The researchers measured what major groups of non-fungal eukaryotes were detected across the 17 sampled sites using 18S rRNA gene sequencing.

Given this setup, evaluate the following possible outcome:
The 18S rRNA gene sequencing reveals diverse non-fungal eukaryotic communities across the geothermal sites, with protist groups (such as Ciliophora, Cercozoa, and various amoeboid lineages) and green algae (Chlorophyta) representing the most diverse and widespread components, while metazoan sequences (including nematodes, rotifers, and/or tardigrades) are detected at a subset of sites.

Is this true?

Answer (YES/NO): NO